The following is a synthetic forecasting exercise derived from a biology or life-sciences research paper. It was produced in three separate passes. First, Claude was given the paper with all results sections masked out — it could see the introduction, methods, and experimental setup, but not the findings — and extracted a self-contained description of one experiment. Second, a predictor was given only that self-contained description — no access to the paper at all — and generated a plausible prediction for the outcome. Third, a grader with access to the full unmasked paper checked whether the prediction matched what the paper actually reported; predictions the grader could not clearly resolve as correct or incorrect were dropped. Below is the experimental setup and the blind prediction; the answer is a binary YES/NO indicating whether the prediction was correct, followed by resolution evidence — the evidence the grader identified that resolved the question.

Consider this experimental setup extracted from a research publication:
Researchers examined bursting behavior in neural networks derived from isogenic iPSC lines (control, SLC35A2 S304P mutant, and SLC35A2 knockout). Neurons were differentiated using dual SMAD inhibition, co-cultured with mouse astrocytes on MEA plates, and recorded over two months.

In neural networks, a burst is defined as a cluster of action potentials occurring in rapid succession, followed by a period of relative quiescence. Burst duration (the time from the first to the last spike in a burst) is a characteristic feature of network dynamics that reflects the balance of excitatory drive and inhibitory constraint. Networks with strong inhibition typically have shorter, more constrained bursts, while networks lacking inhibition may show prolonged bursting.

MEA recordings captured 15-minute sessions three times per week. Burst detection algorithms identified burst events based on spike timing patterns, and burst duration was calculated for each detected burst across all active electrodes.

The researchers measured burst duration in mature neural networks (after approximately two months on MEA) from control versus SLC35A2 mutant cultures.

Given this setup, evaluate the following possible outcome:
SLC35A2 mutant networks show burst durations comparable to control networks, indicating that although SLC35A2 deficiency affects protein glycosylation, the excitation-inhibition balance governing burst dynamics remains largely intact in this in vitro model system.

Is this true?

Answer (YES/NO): NO